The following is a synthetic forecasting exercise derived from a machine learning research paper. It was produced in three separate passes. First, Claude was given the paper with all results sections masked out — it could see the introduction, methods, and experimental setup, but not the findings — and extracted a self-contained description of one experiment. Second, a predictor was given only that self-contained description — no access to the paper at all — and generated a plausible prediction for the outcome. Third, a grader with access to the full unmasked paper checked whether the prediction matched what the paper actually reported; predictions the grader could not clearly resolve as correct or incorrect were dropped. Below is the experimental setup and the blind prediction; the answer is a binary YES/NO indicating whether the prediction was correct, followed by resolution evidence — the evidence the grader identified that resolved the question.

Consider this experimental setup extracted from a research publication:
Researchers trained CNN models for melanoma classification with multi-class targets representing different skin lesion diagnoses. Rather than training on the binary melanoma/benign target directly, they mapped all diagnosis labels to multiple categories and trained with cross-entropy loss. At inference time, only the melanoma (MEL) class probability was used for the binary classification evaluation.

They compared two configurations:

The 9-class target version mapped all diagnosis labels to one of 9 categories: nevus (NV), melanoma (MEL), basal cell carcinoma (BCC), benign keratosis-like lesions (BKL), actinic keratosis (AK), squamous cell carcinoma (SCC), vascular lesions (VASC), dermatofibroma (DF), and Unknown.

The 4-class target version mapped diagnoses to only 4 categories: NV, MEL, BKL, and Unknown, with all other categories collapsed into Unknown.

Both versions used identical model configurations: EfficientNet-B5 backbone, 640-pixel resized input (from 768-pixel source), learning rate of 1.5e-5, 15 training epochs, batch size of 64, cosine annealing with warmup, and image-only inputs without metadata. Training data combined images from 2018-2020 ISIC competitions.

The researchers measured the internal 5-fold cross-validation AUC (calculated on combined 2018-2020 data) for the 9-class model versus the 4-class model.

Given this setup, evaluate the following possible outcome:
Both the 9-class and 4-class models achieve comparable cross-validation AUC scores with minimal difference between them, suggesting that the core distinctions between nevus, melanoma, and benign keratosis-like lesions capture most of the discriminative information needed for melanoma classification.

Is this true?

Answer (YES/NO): YES